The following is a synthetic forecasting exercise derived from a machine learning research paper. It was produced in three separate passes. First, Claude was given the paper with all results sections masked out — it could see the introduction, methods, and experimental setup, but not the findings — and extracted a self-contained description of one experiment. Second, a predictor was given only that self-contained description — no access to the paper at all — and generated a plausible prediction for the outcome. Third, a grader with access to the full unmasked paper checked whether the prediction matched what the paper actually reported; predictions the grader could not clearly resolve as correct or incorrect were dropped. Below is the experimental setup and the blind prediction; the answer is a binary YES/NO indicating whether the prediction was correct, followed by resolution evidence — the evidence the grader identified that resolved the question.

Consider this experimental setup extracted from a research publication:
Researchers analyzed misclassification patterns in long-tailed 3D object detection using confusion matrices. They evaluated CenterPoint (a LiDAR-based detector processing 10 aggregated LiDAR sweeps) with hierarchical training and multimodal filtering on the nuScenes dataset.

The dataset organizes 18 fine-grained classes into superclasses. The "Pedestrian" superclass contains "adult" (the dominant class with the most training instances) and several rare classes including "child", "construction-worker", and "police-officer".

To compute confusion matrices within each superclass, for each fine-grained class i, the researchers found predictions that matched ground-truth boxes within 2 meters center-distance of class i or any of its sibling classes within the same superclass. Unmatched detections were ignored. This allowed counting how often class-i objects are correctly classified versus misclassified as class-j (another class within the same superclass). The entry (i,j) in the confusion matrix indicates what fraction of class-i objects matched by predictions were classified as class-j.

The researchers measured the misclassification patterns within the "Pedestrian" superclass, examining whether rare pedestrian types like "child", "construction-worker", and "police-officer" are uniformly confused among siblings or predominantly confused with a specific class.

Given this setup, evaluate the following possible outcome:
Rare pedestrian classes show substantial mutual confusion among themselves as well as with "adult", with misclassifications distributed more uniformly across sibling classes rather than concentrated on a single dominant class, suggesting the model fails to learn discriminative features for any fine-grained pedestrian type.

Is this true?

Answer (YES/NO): NO